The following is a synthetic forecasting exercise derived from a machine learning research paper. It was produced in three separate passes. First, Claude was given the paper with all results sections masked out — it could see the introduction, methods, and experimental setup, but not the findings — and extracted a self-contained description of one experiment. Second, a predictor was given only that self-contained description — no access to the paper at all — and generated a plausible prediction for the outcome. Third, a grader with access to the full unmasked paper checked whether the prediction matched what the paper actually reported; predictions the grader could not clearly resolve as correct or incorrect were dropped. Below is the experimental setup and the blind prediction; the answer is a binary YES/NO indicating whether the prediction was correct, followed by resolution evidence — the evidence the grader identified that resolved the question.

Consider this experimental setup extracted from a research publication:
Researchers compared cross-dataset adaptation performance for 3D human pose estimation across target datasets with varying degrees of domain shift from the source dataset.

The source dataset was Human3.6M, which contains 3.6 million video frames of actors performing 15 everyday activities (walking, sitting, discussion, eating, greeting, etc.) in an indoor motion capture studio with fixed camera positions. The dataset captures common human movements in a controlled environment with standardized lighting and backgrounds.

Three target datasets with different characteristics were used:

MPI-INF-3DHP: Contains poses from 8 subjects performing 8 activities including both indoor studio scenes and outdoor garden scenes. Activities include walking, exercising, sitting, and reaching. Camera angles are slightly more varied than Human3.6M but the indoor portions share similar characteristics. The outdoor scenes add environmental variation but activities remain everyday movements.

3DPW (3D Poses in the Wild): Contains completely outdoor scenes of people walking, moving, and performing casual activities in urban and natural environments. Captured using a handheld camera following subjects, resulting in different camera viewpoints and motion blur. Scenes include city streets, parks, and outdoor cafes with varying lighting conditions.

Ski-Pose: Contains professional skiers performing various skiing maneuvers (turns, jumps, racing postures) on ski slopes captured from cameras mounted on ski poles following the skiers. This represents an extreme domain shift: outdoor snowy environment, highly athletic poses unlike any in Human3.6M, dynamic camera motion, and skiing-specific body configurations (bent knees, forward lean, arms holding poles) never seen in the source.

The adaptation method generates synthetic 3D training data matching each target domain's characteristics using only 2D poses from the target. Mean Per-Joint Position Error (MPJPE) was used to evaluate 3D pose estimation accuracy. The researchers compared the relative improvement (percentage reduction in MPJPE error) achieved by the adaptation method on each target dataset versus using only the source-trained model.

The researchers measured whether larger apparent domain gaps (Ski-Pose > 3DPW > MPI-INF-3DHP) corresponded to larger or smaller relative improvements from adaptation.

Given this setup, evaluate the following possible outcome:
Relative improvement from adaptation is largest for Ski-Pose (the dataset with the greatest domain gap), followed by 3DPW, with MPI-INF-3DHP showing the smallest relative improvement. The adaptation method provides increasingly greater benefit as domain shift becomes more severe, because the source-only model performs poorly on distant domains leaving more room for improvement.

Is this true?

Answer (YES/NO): NO